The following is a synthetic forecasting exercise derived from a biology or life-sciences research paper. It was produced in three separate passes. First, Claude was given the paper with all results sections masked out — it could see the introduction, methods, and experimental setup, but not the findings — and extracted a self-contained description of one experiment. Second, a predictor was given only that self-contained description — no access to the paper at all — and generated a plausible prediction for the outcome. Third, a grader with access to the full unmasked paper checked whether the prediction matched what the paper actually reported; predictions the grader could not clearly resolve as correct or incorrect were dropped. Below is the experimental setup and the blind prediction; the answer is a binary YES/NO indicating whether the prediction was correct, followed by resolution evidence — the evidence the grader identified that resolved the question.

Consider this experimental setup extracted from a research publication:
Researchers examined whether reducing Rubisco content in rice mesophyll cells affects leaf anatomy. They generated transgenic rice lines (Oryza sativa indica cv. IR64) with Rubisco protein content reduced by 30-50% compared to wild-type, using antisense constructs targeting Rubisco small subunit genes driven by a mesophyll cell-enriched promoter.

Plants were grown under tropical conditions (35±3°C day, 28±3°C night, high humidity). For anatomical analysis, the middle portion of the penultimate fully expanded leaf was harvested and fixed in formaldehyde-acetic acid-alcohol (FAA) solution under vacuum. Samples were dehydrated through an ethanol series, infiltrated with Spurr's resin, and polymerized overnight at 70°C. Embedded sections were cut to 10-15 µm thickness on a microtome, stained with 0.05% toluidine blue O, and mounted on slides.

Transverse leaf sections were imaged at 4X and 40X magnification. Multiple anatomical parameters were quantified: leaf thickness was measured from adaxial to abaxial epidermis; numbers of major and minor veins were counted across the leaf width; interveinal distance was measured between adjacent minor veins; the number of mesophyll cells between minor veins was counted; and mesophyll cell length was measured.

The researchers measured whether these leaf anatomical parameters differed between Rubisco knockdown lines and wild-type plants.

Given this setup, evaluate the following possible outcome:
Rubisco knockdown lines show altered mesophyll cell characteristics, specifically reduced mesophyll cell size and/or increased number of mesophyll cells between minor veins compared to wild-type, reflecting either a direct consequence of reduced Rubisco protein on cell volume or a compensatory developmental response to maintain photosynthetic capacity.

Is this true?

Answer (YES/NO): NO